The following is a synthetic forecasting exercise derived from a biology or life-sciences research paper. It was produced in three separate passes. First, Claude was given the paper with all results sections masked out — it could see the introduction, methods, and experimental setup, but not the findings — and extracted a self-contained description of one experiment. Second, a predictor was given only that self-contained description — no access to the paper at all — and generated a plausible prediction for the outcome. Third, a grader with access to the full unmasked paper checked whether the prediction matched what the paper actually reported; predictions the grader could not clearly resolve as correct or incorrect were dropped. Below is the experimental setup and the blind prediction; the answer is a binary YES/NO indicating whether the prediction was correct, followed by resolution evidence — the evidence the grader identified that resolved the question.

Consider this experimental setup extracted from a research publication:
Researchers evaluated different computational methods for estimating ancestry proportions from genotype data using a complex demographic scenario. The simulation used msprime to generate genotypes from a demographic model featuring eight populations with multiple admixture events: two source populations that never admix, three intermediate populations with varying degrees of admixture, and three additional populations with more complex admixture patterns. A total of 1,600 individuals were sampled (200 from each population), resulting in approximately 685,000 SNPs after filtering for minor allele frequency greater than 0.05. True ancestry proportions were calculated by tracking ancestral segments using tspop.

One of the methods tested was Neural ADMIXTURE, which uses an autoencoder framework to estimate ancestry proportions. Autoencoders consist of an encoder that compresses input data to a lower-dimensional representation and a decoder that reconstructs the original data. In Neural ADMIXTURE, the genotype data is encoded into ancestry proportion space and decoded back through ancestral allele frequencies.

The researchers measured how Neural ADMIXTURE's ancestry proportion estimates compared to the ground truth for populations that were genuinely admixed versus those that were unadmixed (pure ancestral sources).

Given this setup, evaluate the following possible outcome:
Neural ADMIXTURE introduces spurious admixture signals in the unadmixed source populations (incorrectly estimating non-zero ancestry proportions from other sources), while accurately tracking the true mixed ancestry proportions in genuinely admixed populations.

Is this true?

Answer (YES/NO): NO